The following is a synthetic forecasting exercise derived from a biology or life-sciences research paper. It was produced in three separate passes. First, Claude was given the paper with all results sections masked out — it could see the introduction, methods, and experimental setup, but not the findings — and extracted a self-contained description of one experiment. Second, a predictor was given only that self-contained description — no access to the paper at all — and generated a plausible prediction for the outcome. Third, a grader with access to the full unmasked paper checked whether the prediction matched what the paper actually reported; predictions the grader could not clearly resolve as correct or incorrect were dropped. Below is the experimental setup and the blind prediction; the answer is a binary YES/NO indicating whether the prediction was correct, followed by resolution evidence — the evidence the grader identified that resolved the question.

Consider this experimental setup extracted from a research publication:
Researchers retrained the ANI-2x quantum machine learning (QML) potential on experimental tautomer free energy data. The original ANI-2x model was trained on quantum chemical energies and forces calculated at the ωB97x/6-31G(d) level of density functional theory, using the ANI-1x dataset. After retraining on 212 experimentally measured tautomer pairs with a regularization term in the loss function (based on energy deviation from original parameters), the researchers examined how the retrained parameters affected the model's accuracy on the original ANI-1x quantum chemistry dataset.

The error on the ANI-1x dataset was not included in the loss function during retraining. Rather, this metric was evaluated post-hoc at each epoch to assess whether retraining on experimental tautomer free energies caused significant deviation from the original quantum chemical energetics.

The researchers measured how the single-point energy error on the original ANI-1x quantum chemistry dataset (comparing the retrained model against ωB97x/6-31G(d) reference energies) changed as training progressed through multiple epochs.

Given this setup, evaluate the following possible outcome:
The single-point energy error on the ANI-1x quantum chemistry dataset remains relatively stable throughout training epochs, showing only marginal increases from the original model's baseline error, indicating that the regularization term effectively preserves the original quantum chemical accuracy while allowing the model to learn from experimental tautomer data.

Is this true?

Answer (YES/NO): NO